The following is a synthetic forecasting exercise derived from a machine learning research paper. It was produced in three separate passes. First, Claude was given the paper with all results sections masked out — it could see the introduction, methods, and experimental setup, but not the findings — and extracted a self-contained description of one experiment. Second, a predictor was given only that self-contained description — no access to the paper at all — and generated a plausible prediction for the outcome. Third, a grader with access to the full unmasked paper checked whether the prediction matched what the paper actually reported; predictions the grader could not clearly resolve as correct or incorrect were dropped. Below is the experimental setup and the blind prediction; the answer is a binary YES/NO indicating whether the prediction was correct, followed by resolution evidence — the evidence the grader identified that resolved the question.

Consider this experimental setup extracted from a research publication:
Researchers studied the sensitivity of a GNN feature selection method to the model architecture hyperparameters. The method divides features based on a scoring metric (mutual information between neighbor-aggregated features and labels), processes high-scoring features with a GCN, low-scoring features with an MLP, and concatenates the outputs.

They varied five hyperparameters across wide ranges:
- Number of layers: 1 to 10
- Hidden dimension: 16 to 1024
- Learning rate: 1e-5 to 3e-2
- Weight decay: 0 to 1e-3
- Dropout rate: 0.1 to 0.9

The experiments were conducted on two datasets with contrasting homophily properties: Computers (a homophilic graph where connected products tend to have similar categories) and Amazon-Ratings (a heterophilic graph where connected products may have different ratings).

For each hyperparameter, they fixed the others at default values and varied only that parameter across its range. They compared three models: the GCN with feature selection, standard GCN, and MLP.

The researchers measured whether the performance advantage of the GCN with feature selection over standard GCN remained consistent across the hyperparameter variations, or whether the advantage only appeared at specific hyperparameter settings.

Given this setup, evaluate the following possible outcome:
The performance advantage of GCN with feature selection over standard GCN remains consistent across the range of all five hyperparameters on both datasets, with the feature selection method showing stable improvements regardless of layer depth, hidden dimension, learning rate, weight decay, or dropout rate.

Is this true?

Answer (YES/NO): YES